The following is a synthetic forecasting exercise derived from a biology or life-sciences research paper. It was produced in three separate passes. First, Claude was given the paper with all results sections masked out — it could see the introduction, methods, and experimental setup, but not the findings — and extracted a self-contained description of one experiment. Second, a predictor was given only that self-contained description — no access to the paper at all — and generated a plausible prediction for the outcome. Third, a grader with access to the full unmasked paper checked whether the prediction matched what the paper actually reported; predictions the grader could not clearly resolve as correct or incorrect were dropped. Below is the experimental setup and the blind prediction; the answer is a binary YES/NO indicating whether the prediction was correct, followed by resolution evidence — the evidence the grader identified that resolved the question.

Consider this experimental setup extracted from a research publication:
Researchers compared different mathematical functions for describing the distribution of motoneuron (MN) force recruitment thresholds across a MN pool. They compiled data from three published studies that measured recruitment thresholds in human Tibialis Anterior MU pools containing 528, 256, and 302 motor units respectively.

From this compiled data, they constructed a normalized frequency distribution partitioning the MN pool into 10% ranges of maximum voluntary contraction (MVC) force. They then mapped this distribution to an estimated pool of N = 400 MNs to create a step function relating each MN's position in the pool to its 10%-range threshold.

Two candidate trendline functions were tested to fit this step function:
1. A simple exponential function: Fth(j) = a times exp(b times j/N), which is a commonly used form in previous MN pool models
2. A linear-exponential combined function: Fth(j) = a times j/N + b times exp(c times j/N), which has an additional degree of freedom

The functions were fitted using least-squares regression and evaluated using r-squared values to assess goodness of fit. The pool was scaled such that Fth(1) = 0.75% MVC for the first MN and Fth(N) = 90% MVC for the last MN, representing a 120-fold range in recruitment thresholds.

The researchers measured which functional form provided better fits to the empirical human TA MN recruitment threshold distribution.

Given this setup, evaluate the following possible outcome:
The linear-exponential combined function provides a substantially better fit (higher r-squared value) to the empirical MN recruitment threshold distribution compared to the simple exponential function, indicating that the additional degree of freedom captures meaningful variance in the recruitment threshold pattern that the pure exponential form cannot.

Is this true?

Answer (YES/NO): YES